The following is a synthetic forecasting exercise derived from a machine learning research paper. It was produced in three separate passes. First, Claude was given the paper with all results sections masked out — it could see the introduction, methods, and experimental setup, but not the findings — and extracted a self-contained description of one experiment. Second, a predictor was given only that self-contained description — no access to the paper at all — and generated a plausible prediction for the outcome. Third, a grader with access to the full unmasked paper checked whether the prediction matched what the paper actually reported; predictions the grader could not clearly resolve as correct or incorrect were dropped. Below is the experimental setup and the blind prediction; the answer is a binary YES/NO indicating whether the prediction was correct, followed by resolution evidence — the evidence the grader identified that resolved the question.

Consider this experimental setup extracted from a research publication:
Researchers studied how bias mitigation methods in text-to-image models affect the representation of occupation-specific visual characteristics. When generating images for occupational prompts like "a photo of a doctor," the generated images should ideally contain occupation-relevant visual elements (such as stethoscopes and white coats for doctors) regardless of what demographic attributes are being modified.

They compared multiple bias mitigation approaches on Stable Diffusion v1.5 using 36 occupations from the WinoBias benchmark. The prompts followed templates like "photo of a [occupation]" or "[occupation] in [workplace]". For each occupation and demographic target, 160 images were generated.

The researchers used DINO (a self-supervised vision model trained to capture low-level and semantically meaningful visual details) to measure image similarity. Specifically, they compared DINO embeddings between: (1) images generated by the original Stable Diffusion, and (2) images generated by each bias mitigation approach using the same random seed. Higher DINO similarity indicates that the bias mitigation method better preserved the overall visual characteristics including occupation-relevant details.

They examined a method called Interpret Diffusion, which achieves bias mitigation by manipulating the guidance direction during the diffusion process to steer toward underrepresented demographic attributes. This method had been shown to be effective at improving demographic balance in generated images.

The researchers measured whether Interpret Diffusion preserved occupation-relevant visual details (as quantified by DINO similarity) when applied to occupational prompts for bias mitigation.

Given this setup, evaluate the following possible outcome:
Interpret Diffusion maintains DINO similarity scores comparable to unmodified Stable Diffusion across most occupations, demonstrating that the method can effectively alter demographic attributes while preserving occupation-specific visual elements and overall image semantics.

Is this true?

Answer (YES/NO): NO